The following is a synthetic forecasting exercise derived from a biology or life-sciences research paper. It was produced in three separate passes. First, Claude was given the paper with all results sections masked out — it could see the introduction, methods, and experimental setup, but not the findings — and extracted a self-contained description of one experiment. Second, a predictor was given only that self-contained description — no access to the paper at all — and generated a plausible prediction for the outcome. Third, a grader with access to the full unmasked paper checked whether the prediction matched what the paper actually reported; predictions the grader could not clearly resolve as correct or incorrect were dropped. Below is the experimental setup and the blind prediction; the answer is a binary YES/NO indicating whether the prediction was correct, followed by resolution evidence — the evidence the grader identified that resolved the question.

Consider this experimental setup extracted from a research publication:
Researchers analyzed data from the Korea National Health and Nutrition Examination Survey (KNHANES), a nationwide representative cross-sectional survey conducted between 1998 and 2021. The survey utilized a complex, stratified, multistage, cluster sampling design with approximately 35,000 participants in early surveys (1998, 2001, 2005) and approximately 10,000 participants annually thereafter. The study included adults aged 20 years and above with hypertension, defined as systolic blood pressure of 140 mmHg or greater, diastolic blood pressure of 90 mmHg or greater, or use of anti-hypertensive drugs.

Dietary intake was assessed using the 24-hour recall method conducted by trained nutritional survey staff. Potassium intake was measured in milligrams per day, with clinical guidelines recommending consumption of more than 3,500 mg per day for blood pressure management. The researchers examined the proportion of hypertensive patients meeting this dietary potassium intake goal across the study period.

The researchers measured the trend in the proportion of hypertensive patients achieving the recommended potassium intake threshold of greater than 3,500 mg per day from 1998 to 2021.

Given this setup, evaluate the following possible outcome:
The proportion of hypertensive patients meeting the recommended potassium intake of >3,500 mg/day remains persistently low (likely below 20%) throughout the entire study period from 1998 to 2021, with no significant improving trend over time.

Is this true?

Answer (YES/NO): NO